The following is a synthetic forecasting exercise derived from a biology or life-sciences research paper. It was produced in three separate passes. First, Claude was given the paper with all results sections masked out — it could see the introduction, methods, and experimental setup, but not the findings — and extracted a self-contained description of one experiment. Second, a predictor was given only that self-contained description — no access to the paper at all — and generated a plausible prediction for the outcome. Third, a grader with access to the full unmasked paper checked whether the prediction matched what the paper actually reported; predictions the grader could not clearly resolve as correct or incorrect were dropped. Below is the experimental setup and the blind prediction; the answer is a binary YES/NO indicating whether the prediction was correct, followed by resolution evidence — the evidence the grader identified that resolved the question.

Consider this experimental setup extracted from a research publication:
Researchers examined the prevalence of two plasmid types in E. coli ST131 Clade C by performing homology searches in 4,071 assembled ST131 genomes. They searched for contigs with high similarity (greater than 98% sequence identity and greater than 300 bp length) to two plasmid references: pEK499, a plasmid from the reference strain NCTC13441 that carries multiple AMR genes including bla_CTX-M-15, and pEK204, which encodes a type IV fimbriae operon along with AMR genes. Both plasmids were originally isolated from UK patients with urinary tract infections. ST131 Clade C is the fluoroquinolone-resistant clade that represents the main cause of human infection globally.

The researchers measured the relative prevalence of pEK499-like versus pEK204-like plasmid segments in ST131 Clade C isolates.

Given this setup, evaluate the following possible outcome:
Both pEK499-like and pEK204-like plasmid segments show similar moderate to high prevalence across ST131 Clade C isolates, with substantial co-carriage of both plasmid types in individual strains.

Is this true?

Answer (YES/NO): NO